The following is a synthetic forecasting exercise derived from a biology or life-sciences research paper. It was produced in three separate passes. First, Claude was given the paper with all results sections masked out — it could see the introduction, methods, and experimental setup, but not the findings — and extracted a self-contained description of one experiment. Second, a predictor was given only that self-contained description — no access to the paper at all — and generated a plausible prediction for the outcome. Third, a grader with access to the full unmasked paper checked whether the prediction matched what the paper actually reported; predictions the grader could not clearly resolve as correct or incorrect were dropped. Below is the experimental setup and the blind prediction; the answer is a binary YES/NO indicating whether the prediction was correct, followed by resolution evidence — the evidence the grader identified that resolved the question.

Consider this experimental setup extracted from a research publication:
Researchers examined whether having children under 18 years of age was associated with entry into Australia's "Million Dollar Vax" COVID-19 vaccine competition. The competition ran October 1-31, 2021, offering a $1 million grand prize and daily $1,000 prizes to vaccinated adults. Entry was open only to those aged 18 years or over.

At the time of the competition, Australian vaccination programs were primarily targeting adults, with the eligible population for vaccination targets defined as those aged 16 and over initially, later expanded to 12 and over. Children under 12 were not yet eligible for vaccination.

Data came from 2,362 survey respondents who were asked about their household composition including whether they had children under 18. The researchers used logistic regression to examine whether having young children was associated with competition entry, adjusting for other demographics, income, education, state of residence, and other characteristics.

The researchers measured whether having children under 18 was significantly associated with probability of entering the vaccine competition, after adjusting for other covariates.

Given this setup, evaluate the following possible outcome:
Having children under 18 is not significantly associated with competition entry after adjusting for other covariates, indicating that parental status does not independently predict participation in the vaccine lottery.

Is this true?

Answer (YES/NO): YES